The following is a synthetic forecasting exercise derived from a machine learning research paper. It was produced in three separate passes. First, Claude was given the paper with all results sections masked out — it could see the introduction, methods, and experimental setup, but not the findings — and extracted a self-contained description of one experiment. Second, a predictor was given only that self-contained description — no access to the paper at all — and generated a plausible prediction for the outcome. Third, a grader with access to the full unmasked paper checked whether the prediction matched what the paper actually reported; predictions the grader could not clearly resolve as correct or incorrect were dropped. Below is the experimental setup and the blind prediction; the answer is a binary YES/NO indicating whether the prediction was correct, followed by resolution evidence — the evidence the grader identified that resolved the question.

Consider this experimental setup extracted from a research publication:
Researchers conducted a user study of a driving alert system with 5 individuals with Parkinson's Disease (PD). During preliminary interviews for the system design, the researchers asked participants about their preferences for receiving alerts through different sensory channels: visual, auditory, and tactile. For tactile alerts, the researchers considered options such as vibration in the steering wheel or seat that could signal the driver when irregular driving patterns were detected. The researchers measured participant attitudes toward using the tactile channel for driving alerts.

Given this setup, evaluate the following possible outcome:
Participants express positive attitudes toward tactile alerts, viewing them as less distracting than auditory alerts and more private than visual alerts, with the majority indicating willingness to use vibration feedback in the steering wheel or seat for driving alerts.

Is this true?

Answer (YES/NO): NO